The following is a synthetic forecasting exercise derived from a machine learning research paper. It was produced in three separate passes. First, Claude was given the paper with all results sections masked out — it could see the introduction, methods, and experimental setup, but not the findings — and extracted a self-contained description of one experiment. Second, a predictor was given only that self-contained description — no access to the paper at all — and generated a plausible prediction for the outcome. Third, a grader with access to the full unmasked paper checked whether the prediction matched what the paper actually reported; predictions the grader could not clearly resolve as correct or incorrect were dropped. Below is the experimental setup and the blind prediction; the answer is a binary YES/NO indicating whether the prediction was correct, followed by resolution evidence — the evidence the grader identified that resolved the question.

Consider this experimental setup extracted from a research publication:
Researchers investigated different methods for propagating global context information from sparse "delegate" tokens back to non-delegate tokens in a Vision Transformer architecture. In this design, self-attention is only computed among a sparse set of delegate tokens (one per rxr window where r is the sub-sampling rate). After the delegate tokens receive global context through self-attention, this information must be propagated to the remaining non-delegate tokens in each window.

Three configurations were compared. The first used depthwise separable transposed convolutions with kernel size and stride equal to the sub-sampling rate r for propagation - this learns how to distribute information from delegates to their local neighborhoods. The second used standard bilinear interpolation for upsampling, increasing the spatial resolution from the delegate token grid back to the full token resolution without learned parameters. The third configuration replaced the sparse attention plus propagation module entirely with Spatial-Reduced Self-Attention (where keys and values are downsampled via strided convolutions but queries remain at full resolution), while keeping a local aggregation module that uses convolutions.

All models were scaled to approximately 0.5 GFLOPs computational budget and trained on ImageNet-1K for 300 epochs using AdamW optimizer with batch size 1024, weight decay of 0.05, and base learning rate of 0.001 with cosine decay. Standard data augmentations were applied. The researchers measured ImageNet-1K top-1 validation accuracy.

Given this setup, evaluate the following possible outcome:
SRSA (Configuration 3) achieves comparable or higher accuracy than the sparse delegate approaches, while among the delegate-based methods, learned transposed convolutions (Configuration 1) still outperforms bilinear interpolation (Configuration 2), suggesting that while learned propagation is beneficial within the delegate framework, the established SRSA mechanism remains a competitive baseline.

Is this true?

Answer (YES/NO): NO